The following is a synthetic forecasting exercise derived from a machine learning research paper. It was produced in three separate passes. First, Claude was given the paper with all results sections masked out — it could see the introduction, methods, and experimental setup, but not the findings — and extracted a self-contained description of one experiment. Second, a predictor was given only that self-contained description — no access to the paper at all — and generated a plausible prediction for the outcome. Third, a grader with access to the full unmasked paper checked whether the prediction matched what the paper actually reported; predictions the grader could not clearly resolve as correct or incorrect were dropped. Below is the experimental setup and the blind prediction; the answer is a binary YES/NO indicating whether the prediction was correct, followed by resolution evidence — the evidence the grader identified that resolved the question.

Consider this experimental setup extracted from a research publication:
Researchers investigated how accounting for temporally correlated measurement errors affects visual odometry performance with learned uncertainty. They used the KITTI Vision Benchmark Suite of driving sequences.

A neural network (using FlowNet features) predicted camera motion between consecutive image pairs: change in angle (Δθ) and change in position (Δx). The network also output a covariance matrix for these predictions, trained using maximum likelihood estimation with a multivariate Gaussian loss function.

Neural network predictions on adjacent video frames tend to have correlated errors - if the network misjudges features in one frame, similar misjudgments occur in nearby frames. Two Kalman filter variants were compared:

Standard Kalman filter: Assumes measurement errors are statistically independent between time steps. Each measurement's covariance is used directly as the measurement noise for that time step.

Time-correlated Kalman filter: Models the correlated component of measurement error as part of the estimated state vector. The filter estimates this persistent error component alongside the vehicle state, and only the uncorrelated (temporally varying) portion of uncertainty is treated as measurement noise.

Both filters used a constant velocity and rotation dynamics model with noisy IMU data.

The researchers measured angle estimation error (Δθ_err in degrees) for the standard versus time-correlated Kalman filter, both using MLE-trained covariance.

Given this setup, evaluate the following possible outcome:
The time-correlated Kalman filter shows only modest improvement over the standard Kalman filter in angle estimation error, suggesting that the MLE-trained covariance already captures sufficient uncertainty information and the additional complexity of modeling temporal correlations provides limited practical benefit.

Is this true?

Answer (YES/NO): NO